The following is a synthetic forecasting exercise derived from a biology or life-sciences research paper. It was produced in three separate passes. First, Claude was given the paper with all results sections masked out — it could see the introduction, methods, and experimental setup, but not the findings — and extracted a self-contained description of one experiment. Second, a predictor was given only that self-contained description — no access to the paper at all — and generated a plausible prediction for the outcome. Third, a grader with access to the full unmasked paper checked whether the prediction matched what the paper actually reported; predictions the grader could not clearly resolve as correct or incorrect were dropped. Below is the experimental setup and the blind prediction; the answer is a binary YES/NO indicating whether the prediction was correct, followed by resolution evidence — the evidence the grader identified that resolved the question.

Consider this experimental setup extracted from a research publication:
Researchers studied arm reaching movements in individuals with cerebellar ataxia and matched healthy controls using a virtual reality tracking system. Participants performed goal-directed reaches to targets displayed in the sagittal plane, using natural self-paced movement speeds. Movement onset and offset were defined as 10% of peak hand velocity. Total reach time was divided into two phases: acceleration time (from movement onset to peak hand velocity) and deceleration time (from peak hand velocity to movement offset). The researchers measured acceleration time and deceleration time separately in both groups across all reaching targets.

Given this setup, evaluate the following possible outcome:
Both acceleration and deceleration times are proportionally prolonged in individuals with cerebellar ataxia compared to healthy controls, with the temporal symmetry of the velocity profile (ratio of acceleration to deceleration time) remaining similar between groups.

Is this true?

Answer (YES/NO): NO